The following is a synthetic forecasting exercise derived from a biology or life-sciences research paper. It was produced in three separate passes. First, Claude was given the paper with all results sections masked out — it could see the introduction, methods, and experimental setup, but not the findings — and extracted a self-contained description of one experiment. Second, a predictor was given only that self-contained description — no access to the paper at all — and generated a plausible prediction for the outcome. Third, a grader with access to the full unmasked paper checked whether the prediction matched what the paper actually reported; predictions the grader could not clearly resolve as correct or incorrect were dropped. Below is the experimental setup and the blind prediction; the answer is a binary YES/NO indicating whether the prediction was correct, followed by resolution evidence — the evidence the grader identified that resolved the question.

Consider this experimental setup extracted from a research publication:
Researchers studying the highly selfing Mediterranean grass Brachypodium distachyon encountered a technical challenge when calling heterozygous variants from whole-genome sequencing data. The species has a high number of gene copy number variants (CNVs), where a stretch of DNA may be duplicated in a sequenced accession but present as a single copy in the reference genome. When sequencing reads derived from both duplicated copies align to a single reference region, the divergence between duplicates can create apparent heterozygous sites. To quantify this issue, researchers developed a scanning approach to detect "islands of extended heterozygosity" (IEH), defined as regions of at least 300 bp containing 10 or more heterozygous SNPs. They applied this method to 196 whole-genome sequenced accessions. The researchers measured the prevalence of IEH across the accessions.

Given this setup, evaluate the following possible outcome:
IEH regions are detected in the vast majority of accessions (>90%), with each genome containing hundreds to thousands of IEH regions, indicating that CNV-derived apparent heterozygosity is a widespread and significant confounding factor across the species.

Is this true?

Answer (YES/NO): NO